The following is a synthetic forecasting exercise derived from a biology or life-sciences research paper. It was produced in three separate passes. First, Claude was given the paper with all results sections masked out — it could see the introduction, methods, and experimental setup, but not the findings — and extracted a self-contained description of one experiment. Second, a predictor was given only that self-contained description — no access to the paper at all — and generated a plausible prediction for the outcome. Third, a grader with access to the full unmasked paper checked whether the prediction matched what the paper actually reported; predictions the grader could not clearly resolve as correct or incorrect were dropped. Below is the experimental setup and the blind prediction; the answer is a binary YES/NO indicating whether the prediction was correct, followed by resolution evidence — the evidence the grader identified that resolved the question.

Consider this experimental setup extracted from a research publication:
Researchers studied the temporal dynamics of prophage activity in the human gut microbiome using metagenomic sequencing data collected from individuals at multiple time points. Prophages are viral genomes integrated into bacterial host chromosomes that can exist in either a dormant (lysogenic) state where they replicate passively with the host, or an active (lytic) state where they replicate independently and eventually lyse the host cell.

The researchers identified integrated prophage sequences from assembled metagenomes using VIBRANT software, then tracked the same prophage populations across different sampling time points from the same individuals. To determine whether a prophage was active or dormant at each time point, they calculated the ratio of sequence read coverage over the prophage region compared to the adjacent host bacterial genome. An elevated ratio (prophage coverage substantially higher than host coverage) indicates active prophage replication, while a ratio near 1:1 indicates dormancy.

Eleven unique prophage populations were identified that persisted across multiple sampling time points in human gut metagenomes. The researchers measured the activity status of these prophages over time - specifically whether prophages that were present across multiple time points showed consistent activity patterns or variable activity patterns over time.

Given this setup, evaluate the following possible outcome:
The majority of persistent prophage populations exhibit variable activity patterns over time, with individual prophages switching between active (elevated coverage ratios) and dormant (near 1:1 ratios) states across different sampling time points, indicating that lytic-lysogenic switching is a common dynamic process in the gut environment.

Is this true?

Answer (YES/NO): NO